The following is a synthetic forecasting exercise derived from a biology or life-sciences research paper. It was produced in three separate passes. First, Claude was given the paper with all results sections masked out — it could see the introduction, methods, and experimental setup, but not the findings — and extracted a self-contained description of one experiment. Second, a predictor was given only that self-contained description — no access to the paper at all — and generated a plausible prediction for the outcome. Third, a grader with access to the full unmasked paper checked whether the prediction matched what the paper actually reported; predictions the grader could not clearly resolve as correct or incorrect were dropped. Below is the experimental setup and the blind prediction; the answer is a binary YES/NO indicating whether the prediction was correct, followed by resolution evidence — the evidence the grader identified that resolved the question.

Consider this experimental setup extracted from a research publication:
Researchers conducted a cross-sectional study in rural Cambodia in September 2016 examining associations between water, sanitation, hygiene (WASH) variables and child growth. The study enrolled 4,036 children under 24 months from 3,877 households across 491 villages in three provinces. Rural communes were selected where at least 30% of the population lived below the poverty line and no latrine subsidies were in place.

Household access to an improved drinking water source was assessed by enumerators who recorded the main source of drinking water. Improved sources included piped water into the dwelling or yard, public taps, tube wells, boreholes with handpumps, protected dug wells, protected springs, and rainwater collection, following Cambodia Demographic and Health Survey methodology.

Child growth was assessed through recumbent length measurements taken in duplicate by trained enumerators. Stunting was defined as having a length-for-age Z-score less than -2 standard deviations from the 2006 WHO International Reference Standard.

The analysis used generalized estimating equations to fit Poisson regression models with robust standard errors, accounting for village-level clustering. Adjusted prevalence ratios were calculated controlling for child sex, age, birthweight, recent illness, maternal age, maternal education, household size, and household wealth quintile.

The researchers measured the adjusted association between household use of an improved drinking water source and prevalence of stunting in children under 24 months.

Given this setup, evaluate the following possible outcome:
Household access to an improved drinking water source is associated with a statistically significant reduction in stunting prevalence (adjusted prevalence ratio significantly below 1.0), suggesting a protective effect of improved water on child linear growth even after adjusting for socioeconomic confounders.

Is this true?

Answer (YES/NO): YES